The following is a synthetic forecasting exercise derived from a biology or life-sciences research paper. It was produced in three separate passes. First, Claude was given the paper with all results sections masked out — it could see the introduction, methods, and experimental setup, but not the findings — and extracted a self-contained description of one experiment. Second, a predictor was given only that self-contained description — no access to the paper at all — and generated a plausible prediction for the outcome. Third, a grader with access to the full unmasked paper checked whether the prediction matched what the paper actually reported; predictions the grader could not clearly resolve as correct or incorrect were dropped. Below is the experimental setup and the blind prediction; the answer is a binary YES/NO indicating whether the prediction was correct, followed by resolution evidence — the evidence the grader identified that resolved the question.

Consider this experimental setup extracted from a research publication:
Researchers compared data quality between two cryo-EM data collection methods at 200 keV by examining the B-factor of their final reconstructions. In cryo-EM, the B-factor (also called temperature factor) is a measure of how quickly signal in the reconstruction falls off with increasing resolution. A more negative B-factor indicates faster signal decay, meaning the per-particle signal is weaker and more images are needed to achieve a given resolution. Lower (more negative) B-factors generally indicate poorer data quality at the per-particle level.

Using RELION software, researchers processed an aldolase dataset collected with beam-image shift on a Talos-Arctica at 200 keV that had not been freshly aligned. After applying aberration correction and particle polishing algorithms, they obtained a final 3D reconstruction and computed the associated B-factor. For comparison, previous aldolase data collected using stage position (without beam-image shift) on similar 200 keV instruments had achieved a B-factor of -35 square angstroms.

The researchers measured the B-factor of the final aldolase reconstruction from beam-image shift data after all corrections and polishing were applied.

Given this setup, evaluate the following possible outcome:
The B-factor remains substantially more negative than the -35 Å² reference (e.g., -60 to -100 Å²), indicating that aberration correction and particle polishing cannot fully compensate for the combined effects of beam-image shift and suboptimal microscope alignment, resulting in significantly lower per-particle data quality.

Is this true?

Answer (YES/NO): NO